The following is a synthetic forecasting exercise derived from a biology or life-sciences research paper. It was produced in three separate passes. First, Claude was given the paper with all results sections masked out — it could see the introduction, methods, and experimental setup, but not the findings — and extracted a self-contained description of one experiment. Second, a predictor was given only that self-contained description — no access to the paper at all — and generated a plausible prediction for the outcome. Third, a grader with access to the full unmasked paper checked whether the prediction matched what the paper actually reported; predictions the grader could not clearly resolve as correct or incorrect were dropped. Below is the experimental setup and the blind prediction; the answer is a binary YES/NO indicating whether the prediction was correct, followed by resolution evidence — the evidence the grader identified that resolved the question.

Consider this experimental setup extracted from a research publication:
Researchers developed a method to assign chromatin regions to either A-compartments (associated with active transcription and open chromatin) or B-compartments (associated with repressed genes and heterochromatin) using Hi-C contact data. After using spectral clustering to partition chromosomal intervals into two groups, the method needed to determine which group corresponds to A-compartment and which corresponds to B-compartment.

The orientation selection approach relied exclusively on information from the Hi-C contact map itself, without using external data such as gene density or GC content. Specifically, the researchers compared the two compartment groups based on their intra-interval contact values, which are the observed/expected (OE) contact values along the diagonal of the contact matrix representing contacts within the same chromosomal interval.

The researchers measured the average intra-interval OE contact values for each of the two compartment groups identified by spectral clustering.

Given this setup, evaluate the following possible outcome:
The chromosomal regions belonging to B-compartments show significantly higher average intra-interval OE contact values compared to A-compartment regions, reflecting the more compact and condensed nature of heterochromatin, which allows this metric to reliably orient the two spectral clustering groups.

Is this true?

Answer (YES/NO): NO